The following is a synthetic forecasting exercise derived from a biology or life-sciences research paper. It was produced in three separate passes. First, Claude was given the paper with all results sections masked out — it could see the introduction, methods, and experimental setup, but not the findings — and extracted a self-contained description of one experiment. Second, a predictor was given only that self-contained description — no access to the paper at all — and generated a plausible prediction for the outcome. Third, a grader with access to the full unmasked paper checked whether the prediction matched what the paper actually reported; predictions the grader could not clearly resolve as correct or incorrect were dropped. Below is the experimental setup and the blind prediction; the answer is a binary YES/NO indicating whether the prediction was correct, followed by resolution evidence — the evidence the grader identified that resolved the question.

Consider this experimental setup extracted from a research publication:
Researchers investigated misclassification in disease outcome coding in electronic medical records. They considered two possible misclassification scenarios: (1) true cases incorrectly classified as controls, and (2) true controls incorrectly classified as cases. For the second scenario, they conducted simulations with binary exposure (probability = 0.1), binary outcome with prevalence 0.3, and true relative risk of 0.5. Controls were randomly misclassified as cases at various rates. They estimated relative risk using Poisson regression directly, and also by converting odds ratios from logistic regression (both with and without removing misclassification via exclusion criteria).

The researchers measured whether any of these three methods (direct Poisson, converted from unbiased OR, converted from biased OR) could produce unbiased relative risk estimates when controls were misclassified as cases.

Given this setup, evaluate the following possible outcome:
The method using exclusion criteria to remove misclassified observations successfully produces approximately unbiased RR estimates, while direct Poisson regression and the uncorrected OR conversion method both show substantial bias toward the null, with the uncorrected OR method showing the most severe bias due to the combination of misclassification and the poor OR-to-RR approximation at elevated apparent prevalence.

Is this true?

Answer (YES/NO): NO